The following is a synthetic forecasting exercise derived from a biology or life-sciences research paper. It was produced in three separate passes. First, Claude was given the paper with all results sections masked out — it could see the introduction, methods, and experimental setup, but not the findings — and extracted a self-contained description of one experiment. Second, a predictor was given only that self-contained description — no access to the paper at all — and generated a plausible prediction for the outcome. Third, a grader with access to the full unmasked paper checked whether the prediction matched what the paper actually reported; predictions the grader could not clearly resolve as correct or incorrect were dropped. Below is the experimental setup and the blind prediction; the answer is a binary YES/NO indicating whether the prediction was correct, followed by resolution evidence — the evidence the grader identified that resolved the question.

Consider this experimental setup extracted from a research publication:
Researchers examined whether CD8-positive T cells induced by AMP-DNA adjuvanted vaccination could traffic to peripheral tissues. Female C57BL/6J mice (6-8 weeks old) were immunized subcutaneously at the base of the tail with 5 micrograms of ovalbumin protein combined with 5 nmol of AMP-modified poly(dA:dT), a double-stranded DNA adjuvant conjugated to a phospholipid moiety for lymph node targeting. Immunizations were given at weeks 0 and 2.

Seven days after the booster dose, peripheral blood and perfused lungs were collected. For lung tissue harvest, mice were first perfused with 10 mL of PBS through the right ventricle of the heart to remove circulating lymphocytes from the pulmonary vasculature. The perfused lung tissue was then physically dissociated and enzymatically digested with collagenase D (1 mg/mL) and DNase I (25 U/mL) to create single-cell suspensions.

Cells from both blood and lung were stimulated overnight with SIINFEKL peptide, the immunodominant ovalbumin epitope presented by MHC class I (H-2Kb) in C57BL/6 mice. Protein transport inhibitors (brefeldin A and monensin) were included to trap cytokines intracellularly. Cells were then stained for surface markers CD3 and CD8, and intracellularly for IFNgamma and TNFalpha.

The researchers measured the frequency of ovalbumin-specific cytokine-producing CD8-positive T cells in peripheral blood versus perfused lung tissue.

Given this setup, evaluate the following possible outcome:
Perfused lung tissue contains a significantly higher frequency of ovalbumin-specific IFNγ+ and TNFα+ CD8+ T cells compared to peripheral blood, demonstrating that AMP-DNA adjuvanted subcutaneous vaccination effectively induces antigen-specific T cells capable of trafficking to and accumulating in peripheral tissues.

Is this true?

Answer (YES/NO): NO